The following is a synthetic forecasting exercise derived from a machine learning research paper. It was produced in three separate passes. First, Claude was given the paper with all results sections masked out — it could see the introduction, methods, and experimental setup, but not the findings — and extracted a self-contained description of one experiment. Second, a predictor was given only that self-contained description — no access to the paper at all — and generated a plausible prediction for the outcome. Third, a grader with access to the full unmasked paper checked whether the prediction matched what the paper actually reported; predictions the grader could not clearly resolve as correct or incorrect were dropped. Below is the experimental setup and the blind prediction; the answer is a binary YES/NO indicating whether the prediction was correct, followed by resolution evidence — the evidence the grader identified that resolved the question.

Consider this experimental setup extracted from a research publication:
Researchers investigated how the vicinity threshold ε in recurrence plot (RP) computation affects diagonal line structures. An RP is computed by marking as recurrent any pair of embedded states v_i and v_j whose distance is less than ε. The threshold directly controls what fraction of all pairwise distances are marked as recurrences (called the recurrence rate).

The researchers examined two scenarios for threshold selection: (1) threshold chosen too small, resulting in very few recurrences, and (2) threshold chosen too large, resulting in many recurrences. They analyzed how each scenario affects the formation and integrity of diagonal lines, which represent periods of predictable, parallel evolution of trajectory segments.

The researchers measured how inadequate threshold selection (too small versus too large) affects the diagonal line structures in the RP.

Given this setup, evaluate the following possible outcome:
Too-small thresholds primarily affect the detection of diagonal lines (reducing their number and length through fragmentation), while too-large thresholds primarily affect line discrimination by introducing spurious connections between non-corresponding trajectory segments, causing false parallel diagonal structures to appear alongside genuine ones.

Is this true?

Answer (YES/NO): NO